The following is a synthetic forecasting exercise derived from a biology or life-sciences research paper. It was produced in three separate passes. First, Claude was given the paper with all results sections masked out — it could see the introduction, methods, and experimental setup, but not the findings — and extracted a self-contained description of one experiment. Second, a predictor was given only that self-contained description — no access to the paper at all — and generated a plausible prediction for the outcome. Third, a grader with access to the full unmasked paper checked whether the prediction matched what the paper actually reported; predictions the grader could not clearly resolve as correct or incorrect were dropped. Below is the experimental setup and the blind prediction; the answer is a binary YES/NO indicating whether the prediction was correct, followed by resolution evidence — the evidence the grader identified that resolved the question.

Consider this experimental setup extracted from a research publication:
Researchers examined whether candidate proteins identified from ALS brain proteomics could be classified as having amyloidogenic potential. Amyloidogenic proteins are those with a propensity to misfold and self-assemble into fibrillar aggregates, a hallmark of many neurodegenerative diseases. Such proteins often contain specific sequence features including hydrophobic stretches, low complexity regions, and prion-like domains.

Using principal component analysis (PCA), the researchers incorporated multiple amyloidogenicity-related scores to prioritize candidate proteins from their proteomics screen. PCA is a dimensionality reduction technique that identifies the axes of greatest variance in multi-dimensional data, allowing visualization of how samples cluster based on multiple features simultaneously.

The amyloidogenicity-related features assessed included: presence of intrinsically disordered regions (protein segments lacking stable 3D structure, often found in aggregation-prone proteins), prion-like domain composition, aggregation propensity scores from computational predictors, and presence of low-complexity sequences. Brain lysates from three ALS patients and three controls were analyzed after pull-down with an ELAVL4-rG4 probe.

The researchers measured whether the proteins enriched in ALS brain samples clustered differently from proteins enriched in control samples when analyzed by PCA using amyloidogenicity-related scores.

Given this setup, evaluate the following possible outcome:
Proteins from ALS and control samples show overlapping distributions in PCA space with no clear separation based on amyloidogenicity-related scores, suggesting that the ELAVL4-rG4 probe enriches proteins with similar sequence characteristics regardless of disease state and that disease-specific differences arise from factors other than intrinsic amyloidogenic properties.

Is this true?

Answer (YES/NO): NO